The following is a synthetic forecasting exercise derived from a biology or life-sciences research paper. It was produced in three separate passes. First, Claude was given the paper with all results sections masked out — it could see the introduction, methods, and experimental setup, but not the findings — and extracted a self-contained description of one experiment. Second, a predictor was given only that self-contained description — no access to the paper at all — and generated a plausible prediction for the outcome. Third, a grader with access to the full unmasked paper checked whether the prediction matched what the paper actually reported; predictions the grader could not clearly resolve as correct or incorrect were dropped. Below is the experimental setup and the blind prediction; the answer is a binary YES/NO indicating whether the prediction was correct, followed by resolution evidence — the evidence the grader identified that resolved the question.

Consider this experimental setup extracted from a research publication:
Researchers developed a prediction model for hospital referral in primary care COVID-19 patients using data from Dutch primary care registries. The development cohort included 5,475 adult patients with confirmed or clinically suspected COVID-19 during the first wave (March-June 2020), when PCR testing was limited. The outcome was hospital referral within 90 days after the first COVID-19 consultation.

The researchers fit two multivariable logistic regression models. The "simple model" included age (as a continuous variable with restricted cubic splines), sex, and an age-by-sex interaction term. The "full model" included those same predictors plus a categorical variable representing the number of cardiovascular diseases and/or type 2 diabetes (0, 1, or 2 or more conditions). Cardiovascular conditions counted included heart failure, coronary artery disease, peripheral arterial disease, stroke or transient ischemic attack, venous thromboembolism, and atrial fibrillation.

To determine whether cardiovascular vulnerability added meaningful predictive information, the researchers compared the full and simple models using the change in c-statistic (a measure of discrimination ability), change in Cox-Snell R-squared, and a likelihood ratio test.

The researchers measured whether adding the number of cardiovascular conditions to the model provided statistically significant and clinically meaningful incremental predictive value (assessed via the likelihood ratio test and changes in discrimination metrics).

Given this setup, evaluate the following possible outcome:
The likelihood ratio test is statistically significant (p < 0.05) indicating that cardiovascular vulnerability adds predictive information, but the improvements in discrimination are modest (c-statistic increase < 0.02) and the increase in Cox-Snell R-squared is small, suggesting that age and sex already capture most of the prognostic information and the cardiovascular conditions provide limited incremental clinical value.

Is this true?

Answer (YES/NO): YES